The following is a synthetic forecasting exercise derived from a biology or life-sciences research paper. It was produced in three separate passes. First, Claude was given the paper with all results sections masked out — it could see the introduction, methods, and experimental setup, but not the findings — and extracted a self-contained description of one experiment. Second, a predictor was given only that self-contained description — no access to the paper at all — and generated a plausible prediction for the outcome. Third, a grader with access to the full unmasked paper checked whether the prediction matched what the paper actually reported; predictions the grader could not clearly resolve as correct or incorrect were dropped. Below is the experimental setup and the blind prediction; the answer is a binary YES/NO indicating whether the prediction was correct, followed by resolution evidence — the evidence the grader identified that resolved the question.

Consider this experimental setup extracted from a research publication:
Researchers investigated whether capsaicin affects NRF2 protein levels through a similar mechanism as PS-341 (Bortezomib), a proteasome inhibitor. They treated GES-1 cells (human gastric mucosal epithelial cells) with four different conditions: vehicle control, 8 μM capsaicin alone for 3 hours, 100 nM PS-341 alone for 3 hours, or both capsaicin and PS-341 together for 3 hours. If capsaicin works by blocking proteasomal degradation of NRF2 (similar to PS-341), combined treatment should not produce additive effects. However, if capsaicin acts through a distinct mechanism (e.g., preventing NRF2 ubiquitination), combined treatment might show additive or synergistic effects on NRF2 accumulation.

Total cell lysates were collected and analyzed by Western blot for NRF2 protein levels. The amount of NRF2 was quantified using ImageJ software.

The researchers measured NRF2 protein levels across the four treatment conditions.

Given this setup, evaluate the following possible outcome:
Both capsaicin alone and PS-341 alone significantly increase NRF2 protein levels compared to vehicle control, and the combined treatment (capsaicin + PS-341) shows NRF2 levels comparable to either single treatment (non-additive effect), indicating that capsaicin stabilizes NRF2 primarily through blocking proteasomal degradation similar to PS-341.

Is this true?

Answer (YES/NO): NO